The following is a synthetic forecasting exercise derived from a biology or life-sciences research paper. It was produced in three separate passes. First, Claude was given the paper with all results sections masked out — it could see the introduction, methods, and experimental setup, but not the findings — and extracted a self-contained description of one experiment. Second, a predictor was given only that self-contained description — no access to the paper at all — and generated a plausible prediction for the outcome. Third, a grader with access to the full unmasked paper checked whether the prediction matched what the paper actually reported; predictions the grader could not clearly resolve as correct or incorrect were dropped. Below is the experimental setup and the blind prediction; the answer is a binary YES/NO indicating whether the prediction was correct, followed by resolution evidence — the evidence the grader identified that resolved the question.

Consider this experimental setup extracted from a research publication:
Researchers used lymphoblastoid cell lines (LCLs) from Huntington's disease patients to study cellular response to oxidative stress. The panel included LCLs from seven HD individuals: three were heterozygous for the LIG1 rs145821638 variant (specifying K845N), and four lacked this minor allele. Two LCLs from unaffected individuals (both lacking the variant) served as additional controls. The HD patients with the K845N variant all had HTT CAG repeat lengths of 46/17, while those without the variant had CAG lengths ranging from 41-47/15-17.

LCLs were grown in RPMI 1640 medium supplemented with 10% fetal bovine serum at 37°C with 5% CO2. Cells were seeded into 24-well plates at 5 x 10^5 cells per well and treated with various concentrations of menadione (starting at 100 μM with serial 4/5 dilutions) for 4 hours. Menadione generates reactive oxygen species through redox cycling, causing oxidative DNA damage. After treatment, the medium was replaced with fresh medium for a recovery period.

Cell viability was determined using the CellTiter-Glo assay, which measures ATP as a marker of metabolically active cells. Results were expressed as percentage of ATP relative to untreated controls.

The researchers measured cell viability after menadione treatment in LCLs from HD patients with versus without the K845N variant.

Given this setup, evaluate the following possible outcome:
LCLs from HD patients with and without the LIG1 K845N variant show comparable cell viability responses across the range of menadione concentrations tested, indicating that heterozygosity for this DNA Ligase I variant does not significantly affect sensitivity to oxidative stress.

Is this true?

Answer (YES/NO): NO